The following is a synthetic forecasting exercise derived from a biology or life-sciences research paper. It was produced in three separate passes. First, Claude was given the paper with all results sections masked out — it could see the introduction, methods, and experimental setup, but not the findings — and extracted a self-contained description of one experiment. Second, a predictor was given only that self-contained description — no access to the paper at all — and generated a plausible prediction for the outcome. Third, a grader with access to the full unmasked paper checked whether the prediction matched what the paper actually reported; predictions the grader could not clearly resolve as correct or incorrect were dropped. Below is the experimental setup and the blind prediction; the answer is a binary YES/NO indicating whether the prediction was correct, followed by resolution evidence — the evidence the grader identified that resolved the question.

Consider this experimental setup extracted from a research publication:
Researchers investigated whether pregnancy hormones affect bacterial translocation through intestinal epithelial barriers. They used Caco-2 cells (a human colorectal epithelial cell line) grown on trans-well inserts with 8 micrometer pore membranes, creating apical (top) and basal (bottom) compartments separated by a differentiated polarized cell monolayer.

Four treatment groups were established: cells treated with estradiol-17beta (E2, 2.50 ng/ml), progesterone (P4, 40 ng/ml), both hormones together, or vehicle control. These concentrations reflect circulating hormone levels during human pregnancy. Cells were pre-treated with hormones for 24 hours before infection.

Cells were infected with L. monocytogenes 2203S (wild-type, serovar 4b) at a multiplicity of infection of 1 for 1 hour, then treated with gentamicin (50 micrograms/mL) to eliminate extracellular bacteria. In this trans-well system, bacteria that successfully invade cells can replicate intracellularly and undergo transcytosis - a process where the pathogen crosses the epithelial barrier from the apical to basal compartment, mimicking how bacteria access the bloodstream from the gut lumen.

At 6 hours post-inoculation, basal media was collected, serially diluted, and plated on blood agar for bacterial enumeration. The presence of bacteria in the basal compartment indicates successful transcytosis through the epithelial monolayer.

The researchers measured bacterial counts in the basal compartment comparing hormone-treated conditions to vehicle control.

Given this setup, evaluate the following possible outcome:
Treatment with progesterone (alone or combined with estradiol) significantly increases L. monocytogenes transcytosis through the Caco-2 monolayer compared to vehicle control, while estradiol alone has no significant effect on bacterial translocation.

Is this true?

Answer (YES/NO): NO